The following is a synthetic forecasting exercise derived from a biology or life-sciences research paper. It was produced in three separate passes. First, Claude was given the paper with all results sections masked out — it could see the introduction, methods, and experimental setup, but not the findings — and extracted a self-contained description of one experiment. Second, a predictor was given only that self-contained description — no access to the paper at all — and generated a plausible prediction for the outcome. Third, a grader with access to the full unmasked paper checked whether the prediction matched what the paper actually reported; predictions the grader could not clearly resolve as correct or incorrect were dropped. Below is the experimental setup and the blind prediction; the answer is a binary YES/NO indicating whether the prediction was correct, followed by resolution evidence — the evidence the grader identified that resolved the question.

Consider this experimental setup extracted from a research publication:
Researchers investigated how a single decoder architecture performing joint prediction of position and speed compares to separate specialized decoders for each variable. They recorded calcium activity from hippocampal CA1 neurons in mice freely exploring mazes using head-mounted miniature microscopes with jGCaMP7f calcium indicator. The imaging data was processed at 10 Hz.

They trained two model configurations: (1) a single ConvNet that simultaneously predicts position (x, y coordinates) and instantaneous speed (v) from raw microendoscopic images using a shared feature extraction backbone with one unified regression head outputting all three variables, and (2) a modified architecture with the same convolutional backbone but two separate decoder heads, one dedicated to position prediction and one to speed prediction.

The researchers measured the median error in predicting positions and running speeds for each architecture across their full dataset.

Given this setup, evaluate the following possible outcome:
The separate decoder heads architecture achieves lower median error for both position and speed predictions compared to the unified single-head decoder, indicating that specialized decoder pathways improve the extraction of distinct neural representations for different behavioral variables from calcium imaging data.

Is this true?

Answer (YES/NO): NO